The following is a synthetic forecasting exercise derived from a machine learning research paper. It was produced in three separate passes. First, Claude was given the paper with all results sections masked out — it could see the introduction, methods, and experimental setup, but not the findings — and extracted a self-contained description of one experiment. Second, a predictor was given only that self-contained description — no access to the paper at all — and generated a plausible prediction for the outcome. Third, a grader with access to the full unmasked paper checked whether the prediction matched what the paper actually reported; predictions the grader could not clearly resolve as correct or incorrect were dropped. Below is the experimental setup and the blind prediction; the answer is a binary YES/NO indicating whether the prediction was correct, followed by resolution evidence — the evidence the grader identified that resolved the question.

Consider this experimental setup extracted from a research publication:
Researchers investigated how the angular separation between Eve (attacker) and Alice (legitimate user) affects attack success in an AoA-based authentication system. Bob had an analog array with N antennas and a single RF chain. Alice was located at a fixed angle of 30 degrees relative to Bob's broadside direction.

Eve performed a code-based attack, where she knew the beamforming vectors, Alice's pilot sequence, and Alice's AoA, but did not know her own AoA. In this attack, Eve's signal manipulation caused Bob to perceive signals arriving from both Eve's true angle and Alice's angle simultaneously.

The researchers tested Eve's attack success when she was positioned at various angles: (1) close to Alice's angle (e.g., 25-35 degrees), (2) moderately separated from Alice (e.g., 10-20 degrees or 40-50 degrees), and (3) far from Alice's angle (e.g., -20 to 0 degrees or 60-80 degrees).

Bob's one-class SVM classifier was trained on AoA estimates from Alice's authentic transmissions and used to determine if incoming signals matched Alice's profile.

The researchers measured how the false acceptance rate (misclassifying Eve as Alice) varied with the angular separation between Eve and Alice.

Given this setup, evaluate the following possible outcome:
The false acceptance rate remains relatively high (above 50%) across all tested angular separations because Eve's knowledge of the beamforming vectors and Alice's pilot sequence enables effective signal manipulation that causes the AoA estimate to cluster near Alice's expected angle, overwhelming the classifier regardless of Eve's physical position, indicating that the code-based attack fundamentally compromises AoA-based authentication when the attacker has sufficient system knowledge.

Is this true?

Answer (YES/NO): NO